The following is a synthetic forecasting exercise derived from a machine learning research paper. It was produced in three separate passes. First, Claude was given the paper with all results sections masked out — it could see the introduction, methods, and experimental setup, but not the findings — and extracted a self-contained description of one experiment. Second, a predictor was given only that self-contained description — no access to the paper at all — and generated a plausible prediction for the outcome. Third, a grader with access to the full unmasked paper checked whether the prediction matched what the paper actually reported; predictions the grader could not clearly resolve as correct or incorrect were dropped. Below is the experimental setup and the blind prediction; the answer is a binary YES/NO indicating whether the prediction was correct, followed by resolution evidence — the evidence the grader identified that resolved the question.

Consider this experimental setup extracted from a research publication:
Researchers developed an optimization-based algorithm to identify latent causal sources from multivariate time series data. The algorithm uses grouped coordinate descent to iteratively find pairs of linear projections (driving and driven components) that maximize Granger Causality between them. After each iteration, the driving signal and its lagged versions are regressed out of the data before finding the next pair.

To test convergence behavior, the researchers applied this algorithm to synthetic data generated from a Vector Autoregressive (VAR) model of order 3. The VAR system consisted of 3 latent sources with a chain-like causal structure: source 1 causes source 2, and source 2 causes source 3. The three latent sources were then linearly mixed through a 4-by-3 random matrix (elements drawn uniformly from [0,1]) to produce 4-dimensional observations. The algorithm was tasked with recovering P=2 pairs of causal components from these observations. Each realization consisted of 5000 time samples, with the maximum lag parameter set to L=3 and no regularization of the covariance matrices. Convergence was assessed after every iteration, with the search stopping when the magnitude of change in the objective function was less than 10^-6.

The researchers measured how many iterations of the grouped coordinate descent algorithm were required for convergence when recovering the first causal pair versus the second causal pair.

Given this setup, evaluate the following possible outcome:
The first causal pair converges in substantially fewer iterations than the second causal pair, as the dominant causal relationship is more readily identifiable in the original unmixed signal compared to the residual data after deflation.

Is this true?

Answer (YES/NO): NO